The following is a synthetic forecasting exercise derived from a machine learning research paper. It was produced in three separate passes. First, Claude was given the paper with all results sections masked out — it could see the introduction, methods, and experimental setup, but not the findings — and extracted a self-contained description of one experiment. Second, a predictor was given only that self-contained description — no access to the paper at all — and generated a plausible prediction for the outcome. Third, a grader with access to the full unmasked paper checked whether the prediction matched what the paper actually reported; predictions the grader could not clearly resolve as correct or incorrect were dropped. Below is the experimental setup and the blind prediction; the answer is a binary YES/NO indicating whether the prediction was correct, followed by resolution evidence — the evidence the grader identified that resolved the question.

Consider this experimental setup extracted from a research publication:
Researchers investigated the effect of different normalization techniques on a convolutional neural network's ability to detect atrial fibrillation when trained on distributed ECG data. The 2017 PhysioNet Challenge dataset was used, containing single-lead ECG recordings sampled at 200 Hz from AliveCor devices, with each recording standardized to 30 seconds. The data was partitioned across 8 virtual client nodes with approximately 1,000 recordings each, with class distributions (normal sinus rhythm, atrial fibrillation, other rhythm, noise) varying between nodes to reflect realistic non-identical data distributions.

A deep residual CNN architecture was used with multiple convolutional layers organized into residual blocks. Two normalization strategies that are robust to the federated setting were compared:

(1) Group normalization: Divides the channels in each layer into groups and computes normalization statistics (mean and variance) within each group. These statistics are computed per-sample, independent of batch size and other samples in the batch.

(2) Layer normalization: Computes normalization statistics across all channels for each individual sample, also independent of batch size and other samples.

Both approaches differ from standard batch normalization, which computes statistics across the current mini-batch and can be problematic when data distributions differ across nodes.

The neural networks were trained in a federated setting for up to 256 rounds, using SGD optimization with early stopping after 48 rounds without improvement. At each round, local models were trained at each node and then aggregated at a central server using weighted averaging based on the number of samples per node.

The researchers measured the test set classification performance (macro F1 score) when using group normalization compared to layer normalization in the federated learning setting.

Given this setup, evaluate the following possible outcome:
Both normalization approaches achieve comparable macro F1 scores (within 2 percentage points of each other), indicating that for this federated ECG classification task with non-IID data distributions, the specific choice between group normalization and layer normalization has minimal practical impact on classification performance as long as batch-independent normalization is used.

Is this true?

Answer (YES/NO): NO